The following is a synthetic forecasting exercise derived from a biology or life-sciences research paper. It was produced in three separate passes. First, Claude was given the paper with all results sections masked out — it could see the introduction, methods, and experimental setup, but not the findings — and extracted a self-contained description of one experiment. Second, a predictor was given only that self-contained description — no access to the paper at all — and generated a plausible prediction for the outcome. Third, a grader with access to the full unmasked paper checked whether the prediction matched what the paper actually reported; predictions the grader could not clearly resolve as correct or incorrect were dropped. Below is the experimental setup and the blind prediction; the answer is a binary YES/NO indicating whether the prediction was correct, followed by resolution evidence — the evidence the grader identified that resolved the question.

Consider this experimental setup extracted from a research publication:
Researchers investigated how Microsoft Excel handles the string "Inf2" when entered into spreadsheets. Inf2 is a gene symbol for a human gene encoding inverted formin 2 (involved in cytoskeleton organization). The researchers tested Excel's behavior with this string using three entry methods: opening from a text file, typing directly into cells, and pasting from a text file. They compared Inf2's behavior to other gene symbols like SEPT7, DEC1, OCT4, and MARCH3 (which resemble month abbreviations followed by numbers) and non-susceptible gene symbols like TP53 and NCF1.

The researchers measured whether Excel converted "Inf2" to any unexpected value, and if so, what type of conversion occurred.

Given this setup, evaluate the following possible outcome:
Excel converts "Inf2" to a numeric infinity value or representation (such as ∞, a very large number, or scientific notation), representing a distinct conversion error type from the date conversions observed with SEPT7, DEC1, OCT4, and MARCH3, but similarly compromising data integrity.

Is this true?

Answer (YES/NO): NO